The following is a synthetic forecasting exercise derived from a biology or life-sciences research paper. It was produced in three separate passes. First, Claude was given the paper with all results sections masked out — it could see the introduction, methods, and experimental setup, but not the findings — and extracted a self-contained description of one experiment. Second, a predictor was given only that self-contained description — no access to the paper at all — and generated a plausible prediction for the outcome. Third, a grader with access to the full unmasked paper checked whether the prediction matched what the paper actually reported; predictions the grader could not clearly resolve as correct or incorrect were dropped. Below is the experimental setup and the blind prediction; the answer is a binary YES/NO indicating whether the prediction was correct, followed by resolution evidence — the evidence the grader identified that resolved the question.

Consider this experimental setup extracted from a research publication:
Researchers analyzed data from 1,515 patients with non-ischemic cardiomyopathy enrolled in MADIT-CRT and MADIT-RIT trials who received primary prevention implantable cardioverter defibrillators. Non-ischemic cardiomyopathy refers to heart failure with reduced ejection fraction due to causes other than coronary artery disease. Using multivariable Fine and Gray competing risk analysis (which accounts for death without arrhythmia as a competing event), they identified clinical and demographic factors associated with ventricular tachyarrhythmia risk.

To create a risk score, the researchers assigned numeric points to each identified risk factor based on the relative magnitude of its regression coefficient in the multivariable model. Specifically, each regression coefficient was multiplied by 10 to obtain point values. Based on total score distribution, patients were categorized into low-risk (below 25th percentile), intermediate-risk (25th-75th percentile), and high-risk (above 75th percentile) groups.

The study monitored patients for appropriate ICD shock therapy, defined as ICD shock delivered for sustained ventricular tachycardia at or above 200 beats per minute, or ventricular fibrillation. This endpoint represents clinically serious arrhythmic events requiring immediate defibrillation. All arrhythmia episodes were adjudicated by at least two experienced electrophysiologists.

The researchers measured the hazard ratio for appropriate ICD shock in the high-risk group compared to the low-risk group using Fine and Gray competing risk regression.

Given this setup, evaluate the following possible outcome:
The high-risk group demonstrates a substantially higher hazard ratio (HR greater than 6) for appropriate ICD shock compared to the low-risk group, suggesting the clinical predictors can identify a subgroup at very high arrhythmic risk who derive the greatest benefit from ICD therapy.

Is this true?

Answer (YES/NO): NO